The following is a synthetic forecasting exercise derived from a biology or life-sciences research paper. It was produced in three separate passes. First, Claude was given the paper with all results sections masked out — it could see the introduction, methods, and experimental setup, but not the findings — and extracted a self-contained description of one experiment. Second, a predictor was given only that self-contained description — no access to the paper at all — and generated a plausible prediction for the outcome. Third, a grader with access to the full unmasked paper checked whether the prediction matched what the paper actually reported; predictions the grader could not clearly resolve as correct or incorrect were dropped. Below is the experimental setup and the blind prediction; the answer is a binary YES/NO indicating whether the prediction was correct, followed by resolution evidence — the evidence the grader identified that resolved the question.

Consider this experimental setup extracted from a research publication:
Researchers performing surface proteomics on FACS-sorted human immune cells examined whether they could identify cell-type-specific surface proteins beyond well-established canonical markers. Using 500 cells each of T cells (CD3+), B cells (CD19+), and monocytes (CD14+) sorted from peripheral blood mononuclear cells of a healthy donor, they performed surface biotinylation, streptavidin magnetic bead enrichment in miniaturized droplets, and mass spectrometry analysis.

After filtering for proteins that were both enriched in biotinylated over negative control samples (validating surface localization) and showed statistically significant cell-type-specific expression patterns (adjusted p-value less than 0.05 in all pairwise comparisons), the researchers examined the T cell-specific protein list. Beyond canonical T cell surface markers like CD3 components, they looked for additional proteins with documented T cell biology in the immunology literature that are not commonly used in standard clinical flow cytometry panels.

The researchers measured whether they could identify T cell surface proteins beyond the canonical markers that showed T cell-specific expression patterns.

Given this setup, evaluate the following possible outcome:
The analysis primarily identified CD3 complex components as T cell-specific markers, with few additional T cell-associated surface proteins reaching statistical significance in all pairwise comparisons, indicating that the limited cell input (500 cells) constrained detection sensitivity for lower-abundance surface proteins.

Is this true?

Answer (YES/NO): NO